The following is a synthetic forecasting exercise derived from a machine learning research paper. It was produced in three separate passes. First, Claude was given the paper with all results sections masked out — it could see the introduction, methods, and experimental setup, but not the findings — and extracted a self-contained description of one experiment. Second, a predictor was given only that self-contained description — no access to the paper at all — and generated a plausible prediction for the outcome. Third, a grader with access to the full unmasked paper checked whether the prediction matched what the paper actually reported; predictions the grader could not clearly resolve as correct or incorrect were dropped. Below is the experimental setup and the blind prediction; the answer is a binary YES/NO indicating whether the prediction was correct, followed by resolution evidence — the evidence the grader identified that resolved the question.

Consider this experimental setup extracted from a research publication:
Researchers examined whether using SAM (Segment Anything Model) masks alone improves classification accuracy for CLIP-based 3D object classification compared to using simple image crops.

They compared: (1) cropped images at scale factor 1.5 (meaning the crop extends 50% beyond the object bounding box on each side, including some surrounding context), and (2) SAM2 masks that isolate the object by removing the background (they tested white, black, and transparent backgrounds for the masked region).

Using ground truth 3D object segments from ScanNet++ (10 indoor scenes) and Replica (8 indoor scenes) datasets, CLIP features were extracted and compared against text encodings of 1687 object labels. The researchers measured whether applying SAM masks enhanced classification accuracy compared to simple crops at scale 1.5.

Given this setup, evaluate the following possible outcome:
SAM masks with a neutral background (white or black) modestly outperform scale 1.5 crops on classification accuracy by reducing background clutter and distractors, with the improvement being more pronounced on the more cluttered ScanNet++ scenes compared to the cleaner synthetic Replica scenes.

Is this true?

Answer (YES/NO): NO